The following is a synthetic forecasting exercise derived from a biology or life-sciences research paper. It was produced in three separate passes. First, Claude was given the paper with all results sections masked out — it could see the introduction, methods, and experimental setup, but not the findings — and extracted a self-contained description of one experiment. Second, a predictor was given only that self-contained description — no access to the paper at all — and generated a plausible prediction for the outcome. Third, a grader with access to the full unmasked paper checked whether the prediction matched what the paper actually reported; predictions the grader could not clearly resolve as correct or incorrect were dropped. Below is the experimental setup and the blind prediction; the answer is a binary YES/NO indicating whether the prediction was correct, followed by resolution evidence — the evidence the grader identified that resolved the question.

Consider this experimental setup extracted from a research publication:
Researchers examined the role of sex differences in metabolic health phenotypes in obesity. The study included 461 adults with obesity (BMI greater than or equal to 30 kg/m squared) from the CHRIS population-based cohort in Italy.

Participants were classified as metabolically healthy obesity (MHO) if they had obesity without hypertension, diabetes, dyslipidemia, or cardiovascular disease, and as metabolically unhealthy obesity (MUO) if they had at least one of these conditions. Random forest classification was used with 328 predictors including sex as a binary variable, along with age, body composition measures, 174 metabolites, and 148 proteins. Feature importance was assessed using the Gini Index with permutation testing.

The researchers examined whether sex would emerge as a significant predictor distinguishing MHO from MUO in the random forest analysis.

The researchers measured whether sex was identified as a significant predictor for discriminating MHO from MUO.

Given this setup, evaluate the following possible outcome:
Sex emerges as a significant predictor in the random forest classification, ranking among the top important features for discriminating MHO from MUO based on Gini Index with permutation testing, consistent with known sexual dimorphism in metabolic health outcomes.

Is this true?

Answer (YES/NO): NO